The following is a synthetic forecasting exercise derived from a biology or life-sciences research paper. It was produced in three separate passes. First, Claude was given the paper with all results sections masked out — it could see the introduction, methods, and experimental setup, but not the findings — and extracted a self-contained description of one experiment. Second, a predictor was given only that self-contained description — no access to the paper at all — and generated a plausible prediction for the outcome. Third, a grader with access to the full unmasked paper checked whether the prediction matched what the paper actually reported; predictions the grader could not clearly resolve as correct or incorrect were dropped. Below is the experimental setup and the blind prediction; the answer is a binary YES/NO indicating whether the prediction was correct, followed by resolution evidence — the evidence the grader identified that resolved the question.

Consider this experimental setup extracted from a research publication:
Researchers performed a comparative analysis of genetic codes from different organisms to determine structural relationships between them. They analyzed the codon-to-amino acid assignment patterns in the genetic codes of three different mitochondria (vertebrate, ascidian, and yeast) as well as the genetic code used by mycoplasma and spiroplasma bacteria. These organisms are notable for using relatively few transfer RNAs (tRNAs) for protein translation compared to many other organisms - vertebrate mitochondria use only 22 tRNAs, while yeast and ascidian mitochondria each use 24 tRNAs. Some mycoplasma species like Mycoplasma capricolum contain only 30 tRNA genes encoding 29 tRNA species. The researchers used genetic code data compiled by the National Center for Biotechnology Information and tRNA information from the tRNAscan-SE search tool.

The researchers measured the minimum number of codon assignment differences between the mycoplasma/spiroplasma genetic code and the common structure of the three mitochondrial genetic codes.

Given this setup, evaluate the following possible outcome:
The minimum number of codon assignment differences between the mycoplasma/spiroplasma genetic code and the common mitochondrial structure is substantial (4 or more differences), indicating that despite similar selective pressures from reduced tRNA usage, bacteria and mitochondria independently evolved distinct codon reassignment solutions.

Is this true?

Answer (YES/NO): NO